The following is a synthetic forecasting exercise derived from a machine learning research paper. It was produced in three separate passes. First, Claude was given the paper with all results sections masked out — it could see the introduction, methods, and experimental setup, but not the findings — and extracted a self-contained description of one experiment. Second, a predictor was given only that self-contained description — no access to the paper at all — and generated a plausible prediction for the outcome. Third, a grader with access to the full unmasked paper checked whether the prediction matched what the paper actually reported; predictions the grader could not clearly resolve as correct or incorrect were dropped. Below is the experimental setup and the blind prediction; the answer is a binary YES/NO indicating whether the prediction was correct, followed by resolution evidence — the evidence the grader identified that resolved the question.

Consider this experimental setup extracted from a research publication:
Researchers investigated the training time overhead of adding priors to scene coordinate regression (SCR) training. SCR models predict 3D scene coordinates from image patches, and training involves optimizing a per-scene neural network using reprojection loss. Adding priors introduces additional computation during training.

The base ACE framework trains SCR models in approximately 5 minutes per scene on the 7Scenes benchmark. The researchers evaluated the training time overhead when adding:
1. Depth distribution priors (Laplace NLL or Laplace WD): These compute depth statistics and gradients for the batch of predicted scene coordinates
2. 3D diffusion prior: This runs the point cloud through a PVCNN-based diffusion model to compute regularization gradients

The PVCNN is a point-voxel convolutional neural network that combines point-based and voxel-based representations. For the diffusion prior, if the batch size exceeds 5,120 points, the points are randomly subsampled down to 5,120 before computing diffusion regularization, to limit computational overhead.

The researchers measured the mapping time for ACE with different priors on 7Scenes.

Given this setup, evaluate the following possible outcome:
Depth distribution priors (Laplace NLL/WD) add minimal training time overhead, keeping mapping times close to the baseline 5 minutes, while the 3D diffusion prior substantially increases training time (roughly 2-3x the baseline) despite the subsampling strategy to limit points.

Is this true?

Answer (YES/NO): NO